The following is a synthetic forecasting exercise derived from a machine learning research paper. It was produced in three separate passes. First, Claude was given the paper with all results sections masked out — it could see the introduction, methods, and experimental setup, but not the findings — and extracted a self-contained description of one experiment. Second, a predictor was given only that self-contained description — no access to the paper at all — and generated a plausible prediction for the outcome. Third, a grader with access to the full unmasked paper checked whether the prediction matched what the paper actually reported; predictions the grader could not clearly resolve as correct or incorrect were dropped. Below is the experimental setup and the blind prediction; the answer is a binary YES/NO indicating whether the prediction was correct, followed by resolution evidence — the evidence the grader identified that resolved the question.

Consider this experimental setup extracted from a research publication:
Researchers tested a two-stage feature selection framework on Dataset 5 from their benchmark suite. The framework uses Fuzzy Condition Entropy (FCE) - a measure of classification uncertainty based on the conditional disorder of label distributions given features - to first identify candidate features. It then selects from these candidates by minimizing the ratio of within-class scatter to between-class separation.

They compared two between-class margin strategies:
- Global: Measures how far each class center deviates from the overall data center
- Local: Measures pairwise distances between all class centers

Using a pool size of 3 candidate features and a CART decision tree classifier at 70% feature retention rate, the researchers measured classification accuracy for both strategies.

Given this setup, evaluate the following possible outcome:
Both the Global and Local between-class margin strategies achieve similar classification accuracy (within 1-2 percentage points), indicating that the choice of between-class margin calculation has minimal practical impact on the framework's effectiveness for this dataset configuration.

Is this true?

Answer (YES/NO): YES